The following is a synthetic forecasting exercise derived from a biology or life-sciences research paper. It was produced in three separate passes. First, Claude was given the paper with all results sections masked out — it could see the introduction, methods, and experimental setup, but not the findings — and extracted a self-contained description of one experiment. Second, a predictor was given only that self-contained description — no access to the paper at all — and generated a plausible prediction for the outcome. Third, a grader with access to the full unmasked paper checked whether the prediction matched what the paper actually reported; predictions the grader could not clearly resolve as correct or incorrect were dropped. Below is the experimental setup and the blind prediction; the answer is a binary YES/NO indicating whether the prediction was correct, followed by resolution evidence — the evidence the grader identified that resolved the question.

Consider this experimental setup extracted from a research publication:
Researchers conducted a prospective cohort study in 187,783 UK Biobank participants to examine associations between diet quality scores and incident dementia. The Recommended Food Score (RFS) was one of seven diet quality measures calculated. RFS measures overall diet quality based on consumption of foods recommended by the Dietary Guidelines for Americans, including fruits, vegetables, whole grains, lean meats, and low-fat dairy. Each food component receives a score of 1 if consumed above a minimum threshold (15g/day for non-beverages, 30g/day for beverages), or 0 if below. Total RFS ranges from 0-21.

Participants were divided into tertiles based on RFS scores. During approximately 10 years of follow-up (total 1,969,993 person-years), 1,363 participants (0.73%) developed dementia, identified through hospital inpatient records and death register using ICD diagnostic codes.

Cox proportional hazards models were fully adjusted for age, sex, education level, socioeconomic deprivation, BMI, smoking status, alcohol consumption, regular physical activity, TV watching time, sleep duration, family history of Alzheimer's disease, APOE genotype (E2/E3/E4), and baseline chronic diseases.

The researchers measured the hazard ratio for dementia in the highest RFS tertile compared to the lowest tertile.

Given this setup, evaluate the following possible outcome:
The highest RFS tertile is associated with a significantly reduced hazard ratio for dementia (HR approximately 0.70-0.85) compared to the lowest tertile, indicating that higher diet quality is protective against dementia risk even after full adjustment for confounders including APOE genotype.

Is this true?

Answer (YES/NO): YES